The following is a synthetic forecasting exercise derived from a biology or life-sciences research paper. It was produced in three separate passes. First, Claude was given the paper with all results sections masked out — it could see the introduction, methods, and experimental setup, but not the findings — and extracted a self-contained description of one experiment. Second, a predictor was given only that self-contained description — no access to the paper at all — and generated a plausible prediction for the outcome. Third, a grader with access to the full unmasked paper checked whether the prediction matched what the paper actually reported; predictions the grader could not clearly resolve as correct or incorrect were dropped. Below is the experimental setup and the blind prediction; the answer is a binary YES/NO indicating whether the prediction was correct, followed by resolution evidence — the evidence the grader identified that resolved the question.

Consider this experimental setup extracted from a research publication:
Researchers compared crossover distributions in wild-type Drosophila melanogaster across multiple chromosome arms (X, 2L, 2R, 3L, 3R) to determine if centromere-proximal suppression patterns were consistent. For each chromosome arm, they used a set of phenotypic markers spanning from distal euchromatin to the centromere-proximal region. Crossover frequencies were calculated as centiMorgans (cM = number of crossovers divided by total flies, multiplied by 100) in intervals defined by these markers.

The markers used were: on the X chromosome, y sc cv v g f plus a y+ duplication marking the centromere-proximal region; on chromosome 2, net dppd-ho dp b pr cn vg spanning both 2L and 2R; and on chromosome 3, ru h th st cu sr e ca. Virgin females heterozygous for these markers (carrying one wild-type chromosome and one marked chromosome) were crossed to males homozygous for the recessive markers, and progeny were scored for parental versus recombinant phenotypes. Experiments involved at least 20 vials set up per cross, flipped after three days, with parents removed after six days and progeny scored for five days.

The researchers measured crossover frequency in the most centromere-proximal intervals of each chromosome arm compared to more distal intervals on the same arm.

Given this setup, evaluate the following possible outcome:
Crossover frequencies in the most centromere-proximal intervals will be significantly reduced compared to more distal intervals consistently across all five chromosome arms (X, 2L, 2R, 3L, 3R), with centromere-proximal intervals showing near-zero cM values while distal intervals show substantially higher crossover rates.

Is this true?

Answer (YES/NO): NO